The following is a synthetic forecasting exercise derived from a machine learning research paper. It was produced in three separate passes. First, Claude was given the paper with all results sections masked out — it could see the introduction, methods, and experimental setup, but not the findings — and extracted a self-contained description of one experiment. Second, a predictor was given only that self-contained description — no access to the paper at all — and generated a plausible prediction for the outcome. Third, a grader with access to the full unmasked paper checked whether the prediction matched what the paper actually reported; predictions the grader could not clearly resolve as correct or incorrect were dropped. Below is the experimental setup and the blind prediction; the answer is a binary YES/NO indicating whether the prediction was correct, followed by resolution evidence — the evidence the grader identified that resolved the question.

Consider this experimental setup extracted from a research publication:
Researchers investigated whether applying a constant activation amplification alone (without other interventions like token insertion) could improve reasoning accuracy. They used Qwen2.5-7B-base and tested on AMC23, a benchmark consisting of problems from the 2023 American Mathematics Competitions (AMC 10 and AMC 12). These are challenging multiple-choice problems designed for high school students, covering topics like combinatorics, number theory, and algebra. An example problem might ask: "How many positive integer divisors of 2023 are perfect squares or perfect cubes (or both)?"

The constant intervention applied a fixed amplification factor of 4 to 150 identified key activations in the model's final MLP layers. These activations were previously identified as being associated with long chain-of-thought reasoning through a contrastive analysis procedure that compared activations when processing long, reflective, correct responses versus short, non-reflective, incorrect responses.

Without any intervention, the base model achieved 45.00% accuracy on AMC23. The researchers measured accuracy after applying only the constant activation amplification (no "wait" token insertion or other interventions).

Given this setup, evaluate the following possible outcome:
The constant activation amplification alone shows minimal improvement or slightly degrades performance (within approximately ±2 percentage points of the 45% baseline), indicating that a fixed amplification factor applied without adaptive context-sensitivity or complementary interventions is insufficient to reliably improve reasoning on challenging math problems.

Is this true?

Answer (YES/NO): YES